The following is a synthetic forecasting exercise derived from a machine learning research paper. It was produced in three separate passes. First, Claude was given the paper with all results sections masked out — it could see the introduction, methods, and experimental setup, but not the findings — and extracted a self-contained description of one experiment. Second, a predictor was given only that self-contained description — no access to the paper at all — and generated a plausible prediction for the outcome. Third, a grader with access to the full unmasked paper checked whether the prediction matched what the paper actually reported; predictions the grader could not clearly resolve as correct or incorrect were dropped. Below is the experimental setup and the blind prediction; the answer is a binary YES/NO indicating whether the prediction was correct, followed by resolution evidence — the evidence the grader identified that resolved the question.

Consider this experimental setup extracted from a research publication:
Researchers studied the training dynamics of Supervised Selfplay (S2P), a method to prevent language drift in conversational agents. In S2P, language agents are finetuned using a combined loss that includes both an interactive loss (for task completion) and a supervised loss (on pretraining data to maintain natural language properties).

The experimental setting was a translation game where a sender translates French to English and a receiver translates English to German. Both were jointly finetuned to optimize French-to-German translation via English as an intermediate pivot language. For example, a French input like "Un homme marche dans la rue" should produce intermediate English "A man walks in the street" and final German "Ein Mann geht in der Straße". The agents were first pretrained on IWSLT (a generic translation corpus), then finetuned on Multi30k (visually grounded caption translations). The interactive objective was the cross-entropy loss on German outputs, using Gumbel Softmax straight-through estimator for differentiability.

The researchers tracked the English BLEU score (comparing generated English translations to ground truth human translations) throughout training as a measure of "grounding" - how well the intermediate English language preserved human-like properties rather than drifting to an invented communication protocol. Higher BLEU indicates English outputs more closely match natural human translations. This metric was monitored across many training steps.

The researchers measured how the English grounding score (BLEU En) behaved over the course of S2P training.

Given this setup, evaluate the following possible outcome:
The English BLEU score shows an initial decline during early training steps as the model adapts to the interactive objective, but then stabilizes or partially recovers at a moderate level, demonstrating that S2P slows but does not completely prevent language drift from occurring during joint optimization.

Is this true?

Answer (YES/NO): NO